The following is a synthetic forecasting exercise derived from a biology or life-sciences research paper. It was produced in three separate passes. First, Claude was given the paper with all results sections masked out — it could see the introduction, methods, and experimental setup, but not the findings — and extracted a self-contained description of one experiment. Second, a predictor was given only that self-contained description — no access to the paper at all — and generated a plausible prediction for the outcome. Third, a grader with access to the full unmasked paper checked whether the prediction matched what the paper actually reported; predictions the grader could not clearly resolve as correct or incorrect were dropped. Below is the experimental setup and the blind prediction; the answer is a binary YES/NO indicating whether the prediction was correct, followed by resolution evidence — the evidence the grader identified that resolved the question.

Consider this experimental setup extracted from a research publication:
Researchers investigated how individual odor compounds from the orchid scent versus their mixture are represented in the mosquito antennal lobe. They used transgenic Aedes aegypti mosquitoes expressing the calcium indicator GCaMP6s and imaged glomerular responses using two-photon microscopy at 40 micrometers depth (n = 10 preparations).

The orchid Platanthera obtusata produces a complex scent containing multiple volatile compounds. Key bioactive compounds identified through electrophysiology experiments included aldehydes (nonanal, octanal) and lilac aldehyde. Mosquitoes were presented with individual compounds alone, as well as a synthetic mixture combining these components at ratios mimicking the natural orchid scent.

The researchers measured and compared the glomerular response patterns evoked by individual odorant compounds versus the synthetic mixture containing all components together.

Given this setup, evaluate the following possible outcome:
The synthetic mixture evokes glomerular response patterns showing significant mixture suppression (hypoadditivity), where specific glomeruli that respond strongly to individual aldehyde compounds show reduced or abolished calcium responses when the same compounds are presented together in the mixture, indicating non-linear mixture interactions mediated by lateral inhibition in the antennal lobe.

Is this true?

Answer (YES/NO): YES